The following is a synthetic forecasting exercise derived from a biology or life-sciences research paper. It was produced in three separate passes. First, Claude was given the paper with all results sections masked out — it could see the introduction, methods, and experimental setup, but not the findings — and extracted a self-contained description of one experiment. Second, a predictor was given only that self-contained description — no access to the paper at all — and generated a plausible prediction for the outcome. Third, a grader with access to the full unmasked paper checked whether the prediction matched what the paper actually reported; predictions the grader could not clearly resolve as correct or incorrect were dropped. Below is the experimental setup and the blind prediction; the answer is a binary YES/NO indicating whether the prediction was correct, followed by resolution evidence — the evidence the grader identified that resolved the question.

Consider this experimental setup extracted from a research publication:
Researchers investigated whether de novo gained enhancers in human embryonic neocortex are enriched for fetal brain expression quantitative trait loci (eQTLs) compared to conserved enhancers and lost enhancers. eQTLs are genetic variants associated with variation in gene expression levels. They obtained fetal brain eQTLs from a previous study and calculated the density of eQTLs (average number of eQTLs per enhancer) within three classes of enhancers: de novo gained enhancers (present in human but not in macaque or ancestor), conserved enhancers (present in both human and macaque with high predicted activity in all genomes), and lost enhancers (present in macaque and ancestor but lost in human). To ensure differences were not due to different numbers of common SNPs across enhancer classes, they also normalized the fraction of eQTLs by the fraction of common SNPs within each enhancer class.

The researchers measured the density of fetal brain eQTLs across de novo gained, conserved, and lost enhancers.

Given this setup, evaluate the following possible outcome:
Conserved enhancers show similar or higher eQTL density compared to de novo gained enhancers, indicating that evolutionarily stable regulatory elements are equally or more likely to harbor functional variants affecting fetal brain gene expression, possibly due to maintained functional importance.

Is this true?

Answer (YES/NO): NO